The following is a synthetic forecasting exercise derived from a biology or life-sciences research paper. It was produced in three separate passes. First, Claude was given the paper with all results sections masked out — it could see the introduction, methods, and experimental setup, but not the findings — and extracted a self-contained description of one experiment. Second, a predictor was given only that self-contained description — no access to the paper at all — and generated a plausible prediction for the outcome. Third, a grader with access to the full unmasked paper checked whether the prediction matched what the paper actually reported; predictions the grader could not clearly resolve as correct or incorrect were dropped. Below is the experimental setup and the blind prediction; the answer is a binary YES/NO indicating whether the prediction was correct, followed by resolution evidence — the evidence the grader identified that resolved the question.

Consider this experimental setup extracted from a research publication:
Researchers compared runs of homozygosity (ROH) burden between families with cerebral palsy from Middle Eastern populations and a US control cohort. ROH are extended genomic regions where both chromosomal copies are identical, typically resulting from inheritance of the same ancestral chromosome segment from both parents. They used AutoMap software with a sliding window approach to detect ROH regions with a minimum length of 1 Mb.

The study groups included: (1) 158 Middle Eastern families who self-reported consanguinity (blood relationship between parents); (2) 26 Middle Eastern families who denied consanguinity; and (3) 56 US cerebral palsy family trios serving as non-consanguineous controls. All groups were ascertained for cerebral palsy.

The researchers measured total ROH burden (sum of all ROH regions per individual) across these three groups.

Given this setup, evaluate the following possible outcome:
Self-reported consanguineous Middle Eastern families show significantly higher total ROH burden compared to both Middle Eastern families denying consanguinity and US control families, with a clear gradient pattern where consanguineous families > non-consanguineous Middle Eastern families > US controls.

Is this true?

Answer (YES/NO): YES